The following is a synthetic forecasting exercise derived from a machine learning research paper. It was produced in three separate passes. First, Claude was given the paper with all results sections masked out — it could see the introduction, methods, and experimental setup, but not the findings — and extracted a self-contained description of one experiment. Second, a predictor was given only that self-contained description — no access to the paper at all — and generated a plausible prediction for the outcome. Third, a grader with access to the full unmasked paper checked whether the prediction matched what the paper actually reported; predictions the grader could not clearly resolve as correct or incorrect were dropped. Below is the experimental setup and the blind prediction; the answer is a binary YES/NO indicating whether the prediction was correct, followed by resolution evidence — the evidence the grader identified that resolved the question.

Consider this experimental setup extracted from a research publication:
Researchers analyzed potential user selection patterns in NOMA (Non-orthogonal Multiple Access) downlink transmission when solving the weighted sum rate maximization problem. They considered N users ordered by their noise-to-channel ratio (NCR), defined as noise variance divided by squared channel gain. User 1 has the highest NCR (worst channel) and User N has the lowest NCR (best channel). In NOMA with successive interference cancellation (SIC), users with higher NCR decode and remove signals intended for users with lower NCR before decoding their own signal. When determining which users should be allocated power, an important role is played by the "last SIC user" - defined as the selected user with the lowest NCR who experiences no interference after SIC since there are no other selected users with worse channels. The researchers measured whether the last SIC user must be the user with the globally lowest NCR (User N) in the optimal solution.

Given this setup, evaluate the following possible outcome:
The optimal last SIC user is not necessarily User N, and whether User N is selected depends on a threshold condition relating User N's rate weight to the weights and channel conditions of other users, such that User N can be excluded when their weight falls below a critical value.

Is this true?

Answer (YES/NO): YES